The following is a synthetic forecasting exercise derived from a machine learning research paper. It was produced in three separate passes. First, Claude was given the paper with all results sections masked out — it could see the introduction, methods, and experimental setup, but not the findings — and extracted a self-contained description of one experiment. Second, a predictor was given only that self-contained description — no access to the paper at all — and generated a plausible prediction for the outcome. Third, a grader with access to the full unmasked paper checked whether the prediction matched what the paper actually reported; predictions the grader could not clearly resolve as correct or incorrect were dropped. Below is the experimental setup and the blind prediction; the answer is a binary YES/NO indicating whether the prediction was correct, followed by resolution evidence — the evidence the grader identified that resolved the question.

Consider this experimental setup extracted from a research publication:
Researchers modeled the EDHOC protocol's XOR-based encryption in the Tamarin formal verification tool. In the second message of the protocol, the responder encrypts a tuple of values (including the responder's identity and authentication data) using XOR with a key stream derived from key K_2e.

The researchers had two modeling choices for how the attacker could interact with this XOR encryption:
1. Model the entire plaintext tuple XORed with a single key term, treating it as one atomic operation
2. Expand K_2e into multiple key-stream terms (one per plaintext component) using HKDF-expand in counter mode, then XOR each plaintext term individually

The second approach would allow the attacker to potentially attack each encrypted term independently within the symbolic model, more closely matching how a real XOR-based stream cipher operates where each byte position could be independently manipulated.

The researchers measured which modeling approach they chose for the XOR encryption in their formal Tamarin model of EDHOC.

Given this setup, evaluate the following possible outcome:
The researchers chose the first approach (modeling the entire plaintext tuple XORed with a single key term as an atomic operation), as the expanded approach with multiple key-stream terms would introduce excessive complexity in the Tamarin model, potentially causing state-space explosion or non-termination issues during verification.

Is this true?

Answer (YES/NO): NO